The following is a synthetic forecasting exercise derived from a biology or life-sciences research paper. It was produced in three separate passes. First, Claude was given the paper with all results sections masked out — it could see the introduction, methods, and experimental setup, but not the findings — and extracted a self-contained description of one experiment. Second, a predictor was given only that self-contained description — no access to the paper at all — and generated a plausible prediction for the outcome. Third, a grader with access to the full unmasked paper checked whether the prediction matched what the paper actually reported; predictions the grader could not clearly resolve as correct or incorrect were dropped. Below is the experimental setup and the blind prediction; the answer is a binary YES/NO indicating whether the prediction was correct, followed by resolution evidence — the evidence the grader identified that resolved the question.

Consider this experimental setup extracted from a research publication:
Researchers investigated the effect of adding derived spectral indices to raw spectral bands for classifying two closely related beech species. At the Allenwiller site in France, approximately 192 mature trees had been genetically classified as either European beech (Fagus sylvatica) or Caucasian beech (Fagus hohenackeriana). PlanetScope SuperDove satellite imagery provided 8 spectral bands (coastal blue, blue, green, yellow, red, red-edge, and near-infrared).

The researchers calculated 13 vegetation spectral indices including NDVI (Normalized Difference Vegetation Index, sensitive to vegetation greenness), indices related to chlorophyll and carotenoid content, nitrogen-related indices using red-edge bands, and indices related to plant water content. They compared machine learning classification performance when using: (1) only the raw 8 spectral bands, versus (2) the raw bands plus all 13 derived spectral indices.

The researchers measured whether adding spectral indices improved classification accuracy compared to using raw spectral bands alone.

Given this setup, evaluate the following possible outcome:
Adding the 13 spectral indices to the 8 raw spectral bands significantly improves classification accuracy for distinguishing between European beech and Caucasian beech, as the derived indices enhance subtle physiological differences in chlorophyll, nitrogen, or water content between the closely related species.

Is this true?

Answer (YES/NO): NO